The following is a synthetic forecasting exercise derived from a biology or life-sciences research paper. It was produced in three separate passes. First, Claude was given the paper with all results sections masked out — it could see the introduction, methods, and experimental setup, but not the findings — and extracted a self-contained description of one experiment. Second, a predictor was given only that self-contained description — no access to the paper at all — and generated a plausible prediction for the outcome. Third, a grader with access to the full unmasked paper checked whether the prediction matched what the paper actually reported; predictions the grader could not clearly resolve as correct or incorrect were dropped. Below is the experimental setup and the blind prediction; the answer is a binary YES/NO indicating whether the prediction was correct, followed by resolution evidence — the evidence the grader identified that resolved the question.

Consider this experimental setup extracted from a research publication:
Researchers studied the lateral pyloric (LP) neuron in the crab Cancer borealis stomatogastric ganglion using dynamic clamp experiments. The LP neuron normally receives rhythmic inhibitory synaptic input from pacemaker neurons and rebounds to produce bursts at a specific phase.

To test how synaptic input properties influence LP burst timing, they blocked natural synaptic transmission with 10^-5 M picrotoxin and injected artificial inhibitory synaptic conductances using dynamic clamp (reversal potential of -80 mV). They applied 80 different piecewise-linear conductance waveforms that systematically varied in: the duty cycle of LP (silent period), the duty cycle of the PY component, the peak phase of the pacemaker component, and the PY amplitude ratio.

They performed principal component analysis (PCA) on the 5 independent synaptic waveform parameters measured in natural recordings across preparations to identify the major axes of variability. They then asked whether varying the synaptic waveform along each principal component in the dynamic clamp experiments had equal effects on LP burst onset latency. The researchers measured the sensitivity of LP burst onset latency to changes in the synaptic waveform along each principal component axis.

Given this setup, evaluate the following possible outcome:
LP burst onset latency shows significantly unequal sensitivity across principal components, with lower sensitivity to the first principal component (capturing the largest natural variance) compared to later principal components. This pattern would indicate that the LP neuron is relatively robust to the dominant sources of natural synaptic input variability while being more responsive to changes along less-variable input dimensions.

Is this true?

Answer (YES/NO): YES